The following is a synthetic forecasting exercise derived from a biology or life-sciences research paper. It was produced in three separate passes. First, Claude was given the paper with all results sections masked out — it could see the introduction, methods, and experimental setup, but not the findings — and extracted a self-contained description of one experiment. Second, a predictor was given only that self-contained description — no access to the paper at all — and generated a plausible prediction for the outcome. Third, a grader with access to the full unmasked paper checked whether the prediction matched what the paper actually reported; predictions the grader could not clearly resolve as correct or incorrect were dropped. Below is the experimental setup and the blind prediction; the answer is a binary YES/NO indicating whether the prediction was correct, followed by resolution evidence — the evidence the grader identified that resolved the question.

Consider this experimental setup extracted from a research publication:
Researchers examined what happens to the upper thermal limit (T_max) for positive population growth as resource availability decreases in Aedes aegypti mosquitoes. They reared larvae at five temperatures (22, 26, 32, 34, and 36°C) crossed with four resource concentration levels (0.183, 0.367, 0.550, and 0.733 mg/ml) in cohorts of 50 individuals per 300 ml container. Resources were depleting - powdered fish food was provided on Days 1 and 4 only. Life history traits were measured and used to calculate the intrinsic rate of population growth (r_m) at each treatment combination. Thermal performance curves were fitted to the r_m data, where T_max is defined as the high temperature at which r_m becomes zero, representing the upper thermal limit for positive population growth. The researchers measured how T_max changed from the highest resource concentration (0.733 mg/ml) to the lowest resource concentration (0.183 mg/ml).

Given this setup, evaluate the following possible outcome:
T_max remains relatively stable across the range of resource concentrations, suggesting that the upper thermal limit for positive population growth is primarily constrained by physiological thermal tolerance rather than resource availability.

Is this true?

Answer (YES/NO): NO